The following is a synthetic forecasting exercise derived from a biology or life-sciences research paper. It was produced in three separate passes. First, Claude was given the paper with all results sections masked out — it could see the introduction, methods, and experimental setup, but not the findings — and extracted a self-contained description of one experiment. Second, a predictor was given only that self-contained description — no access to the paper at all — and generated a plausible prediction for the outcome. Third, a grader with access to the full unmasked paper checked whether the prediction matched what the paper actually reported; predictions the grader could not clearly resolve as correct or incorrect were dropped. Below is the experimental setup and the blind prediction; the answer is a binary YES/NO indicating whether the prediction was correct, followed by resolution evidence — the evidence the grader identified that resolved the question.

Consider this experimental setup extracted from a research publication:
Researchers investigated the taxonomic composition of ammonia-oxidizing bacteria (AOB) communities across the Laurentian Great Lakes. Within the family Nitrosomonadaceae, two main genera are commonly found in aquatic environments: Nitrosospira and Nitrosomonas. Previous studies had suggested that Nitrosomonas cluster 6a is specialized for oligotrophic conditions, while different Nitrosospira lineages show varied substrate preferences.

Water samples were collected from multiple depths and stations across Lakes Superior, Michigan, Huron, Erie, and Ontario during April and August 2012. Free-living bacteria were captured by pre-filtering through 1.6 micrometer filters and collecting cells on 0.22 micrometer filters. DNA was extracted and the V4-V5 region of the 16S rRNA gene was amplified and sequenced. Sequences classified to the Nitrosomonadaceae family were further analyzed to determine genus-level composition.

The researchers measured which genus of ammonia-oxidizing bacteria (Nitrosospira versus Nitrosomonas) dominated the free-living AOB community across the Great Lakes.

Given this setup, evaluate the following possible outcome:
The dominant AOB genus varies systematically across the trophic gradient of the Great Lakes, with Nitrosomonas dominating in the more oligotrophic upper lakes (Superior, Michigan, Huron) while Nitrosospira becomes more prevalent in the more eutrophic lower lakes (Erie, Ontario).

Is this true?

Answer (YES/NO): NO